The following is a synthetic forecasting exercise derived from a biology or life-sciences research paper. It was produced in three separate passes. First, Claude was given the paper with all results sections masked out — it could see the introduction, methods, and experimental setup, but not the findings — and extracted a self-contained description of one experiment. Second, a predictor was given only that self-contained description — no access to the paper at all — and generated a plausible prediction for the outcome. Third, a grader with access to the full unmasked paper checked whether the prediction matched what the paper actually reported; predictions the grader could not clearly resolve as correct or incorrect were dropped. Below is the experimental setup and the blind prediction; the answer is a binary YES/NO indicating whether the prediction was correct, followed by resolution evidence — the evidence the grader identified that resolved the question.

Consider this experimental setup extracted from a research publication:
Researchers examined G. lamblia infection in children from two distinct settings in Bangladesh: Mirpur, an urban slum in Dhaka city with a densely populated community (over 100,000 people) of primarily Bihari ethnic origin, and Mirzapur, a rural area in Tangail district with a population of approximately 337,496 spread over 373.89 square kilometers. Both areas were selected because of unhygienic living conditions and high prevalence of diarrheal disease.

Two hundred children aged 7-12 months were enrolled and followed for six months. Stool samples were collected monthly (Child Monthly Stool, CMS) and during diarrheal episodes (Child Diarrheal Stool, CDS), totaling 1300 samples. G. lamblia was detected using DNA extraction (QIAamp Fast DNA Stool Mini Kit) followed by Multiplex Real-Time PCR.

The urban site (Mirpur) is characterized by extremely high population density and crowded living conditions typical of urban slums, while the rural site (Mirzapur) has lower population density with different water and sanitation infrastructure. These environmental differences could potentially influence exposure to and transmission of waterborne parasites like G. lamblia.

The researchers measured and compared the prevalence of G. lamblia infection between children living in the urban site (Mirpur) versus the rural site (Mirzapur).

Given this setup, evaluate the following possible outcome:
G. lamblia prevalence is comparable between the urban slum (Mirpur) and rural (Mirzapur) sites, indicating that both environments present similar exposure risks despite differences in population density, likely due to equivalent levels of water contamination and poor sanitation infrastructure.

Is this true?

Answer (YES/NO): NO